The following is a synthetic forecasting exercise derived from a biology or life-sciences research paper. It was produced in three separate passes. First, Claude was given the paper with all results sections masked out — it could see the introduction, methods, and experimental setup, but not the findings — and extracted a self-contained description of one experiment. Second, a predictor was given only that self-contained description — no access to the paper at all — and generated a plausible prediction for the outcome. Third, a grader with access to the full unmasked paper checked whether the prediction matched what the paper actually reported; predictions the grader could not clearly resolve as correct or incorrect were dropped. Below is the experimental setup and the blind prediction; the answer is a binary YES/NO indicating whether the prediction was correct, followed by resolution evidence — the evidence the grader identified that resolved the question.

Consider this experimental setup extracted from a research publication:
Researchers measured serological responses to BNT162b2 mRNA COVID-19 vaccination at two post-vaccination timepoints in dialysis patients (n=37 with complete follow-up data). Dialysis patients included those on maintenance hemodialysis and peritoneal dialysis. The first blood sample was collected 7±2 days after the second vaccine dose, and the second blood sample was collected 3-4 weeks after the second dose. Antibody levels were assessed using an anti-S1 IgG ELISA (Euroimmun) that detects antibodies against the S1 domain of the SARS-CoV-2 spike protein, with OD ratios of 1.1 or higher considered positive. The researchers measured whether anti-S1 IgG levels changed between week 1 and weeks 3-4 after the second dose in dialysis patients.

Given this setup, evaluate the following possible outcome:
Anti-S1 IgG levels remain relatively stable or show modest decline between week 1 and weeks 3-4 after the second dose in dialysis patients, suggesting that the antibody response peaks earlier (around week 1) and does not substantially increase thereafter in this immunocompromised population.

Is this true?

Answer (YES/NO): NO